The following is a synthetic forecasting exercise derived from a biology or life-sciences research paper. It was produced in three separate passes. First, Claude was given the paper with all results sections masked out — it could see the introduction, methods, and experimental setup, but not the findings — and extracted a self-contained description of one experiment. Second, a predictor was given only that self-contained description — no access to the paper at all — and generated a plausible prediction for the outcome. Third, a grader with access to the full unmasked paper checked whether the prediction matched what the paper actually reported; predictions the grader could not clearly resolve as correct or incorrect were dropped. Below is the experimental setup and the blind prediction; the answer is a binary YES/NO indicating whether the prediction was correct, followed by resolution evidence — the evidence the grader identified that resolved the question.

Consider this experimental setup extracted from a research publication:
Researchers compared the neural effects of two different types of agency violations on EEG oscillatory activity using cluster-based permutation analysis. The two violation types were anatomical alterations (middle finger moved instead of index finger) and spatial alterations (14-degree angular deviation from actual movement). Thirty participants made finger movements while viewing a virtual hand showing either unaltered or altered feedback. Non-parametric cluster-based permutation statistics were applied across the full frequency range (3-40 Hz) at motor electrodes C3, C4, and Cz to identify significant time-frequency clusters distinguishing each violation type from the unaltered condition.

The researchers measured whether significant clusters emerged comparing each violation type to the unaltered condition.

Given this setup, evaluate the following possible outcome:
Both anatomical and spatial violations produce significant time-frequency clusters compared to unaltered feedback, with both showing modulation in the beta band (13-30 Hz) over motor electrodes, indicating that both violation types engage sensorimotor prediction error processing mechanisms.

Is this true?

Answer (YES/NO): NO